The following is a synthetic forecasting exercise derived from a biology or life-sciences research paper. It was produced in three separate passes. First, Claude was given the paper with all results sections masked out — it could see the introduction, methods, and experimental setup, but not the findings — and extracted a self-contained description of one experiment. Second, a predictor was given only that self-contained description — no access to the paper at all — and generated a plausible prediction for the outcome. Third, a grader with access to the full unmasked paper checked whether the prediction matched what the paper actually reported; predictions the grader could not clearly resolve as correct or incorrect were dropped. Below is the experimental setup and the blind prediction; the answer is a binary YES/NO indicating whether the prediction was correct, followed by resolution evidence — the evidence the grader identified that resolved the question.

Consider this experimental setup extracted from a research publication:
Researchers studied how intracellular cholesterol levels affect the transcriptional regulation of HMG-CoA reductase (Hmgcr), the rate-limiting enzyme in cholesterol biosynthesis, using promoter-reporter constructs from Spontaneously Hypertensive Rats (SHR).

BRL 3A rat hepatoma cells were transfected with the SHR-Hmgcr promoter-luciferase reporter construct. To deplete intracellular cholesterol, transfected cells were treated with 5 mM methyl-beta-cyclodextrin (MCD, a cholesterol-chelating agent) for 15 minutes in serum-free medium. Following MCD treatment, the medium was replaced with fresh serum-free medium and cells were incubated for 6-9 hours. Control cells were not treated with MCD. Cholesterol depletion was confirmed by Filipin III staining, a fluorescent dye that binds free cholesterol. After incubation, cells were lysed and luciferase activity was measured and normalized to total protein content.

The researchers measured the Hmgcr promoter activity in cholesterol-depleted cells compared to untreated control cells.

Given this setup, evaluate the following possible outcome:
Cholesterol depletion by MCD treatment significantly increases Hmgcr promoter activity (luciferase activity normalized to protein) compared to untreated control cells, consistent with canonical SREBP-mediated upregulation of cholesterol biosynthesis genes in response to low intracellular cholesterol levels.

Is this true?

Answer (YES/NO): YES